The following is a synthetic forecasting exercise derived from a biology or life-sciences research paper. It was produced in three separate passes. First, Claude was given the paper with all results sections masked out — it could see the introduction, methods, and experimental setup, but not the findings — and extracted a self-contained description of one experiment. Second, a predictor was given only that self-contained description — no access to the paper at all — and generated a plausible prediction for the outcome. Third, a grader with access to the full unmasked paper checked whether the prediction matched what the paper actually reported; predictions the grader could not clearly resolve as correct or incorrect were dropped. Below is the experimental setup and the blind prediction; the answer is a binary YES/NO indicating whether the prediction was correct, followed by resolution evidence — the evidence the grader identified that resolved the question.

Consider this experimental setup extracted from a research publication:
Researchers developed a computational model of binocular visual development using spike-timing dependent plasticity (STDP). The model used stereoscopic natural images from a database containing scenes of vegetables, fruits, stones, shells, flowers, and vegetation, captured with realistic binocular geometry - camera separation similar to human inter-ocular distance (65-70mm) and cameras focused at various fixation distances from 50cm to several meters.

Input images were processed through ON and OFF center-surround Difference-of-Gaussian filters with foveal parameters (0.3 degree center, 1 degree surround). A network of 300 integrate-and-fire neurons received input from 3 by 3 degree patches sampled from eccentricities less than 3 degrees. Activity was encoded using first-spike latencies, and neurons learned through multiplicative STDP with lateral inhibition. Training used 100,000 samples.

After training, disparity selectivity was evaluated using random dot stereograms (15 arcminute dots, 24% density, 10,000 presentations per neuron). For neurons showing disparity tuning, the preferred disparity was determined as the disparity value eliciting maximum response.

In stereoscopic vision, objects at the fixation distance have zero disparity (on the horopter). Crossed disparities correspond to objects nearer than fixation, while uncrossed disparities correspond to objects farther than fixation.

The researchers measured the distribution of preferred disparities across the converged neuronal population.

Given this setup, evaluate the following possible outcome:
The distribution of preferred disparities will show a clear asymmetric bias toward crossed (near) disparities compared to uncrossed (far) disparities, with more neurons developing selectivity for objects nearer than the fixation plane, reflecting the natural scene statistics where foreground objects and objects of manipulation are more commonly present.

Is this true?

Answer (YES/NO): NO